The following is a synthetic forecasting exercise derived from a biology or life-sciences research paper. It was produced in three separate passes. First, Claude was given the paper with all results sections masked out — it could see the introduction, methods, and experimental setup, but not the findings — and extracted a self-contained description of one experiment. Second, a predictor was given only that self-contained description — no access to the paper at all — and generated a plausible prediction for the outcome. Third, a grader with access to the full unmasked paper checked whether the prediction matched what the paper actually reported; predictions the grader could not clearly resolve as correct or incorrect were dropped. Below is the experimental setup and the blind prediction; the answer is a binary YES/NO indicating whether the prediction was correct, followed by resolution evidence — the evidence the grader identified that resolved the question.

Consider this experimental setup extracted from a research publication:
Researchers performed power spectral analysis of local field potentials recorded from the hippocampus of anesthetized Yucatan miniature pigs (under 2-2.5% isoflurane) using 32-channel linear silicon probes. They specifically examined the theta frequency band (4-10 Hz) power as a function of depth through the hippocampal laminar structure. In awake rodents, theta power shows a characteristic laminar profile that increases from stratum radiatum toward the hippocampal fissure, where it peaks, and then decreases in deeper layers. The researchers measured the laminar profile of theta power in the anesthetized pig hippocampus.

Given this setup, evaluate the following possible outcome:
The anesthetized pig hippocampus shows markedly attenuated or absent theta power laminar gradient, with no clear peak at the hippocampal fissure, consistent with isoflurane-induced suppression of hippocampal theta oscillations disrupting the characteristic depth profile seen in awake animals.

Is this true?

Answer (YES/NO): NO